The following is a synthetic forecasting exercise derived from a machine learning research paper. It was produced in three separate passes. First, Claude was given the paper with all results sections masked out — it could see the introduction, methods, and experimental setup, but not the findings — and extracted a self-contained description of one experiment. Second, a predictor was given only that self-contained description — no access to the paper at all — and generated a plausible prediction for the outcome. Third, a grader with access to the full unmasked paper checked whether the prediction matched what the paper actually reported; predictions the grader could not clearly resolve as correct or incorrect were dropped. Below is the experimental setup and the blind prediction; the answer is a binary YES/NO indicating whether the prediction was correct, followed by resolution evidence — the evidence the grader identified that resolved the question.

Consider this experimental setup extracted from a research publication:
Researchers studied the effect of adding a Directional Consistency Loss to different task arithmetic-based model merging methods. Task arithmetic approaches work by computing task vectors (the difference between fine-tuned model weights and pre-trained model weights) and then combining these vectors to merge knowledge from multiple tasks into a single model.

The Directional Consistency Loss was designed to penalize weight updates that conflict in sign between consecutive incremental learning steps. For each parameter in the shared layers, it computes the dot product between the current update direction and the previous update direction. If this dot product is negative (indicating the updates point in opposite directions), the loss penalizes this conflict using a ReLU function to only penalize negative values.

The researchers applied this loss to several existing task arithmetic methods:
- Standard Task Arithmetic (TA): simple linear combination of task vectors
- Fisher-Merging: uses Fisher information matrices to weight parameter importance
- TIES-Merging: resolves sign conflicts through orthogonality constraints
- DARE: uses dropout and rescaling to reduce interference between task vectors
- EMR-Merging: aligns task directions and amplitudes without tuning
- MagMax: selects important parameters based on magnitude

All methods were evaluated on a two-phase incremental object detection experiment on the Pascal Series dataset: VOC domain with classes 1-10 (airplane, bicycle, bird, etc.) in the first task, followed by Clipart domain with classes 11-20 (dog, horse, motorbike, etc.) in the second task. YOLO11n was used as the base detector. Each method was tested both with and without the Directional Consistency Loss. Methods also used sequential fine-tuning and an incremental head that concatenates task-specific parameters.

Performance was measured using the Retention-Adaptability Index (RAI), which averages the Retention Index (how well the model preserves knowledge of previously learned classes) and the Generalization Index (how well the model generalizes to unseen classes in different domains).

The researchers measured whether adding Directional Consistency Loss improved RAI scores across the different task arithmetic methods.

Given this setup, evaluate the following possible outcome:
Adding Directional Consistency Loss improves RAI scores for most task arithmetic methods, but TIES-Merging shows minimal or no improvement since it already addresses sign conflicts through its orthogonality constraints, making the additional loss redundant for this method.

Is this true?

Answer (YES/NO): NO